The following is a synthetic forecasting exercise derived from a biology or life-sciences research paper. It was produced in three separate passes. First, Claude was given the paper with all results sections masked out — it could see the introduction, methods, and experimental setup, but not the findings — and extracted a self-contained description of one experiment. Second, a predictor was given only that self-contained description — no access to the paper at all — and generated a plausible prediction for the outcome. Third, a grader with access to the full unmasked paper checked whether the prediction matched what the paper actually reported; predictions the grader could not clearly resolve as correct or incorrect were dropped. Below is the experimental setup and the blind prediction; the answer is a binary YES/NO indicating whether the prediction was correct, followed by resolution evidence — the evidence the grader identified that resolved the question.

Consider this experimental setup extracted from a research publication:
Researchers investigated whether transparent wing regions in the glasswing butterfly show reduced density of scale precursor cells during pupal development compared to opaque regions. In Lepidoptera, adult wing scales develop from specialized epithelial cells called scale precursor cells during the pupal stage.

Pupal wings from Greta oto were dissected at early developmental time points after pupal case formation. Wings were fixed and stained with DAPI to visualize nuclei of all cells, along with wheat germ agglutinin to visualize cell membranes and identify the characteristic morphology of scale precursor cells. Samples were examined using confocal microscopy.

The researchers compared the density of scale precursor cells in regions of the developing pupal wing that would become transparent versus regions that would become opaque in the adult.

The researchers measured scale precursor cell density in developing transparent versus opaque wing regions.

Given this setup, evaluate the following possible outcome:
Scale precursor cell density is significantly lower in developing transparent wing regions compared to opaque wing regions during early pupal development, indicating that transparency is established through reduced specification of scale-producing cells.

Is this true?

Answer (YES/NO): YES